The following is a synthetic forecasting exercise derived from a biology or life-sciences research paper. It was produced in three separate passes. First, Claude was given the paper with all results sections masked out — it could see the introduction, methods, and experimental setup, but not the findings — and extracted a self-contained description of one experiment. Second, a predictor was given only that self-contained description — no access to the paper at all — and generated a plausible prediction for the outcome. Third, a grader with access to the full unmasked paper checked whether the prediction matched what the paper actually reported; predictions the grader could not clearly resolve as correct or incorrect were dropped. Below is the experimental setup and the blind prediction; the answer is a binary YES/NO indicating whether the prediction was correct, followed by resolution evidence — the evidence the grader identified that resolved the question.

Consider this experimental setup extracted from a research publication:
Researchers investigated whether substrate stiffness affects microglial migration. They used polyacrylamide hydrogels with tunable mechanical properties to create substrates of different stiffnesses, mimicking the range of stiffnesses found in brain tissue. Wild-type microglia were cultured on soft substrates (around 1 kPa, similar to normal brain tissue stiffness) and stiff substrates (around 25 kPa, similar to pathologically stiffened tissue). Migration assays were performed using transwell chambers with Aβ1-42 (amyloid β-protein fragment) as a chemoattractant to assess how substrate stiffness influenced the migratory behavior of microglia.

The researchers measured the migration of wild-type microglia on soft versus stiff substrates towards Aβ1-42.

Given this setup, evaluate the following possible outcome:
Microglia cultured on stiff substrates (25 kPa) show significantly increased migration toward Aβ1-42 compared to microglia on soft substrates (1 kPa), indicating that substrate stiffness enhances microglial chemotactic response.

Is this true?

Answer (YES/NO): NO